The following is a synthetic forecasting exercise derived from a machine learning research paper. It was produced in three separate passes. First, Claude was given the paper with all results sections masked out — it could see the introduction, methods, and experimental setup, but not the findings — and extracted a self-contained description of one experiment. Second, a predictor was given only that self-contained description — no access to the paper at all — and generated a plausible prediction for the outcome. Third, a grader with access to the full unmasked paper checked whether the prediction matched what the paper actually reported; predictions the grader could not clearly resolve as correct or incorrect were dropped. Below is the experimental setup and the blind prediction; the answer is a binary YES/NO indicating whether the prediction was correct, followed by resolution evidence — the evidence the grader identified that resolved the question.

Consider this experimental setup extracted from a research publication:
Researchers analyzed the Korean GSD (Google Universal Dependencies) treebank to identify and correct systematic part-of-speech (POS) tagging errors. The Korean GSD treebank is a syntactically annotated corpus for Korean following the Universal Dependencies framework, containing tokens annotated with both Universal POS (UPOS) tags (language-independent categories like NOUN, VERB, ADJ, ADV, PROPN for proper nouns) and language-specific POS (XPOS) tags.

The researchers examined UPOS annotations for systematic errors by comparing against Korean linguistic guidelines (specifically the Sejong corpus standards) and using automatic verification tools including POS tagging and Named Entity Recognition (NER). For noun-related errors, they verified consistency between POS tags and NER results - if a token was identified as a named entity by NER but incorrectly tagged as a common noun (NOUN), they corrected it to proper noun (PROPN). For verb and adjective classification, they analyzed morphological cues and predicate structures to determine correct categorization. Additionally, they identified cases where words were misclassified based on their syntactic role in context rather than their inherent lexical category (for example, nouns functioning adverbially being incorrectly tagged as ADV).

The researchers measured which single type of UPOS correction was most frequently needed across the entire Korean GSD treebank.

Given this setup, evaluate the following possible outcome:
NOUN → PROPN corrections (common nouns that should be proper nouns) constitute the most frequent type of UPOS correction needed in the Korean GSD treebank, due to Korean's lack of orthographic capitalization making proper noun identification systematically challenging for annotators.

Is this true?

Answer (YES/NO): NO